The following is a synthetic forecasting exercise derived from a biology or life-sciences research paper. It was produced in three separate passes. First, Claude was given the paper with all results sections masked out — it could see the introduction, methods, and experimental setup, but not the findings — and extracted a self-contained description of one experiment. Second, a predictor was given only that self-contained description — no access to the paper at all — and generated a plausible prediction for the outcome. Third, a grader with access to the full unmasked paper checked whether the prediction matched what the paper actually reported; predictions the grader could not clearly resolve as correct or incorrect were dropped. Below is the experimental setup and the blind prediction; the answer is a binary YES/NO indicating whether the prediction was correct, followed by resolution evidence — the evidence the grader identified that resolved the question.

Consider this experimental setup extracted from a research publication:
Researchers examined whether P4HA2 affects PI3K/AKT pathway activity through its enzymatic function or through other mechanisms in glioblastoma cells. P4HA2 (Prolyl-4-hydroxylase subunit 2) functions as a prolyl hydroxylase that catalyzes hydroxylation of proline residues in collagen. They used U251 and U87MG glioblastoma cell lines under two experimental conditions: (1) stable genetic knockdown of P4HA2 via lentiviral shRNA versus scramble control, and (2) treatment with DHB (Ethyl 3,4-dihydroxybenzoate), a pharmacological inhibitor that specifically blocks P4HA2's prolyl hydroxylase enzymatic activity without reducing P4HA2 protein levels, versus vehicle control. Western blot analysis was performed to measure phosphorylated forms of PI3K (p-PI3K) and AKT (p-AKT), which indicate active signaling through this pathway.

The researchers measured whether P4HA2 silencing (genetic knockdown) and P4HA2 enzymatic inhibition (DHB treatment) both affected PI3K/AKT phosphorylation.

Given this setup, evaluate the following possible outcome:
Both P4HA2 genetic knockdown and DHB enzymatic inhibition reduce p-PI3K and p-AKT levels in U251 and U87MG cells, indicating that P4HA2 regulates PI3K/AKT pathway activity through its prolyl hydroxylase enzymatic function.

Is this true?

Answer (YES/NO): YES